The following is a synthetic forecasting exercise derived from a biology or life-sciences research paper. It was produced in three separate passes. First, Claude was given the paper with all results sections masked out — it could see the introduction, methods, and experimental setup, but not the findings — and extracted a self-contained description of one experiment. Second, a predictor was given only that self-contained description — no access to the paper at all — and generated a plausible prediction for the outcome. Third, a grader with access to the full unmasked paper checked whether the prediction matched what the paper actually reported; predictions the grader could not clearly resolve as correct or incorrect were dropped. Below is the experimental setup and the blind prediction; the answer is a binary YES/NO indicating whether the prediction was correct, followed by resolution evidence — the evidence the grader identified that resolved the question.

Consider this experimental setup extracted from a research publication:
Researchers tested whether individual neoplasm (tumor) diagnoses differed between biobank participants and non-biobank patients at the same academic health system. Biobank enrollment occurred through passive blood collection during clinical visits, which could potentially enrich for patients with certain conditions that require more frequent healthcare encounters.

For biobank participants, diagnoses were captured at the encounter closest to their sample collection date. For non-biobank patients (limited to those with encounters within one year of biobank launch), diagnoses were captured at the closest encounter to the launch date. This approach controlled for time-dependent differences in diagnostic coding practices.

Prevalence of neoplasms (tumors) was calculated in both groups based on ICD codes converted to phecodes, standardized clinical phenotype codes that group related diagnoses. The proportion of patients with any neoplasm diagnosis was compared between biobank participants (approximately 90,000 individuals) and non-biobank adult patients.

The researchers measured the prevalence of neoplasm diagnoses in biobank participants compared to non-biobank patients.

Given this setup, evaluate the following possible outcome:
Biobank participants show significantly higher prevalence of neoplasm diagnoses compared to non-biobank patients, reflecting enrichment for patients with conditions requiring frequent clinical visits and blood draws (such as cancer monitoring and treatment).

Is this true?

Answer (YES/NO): YES